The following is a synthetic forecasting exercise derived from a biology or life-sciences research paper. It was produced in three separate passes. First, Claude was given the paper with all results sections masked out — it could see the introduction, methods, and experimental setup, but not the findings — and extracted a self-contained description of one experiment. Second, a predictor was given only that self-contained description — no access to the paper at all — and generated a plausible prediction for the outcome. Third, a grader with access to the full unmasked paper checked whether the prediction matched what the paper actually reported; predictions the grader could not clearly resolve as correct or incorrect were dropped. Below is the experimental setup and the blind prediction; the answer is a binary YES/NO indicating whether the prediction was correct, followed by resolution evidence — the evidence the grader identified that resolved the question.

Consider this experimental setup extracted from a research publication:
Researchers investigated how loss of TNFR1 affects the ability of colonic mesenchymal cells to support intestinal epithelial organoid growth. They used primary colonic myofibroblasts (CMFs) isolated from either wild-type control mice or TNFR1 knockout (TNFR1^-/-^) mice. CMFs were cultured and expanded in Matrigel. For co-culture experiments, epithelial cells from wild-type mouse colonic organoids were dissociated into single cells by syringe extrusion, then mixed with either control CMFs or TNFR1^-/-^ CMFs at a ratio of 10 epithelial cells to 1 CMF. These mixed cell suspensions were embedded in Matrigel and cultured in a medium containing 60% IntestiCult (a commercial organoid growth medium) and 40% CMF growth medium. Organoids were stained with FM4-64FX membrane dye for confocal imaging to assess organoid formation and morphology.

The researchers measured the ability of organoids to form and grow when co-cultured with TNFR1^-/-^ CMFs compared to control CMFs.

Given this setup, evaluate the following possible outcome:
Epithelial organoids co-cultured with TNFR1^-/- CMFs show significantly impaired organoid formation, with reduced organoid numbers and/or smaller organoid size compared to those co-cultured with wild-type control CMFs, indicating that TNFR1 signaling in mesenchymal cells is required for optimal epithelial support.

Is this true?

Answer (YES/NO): NO